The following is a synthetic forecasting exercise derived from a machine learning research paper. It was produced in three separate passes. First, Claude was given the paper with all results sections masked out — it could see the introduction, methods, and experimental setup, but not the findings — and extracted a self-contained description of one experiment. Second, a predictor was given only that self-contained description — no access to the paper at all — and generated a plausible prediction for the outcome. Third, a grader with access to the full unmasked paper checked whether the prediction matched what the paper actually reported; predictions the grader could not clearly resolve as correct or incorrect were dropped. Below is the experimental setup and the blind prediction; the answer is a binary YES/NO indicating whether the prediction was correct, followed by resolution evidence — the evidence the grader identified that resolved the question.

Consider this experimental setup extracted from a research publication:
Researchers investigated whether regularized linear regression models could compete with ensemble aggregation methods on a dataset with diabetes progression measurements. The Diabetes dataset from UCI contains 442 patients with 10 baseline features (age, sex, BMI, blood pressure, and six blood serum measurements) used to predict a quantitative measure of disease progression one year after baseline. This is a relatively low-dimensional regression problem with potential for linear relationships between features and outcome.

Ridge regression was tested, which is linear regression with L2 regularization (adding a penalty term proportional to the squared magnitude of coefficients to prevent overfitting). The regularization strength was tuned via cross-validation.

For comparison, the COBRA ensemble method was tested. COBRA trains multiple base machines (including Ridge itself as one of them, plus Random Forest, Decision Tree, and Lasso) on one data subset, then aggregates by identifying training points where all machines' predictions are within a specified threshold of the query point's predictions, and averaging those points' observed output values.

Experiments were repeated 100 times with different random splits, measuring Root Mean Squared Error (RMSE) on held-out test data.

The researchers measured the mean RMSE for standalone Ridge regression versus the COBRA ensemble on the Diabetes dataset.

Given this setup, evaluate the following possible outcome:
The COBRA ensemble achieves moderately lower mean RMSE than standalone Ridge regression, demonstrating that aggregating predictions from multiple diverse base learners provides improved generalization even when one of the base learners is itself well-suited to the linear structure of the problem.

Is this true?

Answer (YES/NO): NO